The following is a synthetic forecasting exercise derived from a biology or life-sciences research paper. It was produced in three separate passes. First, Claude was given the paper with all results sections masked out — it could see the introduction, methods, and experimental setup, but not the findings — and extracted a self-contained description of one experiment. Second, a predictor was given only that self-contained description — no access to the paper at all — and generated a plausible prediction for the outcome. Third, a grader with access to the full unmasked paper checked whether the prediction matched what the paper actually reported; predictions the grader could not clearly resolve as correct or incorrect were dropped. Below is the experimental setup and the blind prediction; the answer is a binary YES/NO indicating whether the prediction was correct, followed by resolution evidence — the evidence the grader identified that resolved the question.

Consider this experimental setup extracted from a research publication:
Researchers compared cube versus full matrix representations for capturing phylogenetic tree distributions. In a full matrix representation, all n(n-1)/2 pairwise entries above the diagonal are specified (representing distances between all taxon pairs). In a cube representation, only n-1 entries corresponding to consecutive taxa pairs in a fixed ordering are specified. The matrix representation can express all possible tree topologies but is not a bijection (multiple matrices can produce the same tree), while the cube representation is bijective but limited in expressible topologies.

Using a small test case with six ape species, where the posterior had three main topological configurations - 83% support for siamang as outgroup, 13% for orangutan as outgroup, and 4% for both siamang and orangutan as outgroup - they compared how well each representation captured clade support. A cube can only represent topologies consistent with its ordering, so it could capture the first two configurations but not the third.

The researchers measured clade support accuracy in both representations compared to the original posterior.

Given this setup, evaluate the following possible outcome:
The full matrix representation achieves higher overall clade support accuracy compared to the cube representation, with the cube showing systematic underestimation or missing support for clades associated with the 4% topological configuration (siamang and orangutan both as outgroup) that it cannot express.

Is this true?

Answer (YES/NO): NO